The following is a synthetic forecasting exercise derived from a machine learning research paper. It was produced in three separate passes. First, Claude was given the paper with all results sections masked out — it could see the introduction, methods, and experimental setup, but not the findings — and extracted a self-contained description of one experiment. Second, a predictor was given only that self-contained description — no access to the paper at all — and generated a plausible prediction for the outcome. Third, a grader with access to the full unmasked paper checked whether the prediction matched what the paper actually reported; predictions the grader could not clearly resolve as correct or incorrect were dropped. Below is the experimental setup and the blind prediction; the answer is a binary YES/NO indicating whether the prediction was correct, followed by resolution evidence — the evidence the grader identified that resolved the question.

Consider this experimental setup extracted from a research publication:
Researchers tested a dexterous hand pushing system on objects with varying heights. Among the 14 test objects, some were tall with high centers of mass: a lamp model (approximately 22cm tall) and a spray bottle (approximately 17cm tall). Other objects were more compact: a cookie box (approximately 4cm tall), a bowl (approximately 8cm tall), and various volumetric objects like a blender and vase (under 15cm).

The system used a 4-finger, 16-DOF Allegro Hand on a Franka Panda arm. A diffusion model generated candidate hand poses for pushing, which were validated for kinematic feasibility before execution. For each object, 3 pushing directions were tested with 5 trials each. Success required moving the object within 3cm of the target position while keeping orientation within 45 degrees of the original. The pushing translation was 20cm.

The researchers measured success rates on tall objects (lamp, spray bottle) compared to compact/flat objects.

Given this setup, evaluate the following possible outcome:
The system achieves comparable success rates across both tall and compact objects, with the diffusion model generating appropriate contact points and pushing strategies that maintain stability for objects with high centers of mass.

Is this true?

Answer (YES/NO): NO